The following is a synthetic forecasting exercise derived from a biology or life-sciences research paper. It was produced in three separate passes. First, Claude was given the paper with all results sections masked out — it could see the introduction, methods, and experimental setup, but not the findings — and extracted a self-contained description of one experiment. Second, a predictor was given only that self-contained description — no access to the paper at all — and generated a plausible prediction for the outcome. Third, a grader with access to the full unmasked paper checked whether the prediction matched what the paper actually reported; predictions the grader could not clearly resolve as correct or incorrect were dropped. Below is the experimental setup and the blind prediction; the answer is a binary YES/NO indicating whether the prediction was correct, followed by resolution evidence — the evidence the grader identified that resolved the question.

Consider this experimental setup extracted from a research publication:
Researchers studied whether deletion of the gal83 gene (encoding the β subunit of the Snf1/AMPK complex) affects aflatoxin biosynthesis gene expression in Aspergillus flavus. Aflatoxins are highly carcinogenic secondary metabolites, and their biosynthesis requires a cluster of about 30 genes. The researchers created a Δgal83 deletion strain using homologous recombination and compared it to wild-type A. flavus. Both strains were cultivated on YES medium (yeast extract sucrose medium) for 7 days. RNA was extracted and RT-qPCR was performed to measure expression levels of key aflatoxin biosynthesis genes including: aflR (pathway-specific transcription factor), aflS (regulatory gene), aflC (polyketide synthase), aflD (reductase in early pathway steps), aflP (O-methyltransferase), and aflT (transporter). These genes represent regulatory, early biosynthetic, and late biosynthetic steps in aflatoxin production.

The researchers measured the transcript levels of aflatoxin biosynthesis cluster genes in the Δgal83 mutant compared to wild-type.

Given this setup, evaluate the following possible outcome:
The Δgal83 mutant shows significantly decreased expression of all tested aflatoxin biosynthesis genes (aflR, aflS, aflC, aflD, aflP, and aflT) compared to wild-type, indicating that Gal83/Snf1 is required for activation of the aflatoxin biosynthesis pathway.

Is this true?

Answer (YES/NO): NO